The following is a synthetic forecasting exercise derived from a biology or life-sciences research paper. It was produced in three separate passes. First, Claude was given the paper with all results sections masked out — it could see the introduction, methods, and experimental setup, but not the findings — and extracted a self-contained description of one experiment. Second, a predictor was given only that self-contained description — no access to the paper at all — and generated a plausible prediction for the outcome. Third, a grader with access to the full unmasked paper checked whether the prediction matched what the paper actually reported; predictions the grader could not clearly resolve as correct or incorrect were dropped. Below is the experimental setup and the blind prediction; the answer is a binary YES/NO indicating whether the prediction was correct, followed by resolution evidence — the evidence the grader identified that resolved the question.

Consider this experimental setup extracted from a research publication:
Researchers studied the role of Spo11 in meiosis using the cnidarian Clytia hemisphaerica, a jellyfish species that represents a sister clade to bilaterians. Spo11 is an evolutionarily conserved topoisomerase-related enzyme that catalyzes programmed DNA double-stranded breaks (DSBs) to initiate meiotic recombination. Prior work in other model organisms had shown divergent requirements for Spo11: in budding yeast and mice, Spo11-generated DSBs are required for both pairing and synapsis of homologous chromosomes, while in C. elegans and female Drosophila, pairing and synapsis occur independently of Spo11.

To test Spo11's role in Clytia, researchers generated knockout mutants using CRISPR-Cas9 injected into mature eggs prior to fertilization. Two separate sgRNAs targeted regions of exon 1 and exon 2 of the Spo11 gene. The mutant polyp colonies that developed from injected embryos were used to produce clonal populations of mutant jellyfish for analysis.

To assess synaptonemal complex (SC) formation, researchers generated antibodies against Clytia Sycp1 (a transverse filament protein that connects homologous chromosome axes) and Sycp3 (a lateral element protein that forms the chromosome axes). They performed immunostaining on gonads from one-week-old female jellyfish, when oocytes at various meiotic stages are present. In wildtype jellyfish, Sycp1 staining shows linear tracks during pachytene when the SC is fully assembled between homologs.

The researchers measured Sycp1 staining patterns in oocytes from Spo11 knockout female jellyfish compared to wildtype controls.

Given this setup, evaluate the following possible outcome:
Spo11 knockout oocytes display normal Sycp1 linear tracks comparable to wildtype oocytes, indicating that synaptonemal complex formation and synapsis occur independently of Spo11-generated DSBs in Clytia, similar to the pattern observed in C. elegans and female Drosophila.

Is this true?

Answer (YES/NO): NO